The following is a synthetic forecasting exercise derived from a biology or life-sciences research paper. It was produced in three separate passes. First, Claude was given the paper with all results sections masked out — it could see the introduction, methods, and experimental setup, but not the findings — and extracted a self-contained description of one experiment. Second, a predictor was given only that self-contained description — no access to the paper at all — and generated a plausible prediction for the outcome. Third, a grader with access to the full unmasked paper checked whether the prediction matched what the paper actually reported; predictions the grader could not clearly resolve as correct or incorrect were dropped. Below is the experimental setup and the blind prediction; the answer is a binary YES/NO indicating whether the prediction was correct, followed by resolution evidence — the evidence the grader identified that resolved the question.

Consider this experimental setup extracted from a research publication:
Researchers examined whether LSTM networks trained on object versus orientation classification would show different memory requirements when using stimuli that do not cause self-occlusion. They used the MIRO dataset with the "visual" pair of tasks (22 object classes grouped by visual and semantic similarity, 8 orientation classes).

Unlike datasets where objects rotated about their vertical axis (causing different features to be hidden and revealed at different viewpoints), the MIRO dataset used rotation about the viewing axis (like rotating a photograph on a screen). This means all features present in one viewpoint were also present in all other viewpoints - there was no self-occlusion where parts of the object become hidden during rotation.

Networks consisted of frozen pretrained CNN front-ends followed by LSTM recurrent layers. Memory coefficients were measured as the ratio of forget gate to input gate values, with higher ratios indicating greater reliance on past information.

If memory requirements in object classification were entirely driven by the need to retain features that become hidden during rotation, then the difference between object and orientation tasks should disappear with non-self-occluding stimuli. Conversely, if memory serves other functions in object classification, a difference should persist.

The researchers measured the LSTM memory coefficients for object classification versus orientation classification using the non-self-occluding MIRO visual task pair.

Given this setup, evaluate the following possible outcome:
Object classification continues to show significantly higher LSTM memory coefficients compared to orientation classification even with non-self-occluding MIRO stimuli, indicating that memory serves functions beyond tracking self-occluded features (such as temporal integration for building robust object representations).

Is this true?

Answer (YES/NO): YES